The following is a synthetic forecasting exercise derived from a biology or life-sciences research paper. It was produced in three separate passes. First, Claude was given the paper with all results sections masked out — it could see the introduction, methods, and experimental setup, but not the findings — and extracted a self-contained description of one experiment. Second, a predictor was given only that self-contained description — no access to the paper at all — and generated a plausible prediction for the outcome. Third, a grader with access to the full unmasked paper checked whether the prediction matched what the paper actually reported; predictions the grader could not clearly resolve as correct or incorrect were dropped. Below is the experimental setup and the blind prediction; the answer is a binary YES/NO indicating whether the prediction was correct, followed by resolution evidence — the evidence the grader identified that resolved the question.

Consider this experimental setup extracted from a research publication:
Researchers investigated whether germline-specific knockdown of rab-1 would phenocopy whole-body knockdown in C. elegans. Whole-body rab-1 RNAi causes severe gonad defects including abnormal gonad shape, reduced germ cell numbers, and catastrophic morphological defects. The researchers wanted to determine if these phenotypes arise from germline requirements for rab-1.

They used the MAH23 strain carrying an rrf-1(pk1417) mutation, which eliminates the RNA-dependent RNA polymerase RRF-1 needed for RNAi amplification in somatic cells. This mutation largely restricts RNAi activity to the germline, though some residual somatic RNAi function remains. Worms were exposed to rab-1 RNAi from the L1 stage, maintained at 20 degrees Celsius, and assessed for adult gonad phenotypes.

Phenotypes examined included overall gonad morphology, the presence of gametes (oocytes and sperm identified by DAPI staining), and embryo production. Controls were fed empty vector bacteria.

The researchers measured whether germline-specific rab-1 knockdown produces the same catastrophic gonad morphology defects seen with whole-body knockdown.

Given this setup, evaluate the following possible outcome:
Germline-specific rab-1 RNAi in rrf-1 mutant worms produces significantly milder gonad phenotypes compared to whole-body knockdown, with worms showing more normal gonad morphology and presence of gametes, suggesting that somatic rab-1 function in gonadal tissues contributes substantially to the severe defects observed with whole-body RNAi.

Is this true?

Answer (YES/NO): YES